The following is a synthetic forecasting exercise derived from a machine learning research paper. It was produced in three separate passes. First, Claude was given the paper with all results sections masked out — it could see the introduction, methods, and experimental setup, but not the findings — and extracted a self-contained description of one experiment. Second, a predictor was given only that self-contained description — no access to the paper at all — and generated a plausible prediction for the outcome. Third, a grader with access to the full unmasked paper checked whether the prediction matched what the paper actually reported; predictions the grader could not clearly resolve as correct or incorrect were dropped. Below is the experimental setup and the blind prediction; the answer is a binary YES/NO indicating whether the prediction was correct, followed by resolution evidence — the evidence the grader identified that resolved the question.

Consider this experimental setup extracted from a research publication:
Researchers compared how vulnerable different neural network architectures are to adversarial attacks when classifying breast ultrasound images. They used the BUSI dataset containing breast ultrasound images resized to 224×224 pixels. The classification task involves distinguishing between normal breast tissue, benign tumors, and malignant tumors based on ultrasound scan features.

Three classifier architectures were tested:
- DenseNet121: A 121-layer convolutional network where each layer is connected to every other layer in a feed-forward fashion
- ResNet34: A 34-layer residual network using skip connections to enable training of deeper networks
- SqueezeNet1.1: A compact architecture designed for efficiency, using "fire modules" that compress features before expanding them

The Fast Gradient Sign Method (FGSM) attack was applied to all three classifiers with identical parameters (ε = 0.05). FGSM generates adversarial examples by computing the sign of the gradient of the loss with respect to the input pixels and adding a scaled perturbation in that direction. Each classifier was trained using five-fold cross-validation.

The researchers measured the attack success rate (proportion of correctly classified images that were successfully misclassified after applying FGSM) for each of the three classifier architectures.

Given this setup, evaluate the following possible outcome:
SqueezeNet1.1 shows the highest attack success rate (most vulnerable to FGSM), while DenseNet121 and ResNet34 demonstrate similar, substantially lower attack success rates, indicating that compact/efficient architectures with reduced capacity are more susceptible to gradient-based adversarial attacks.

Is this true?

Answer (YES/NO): NO